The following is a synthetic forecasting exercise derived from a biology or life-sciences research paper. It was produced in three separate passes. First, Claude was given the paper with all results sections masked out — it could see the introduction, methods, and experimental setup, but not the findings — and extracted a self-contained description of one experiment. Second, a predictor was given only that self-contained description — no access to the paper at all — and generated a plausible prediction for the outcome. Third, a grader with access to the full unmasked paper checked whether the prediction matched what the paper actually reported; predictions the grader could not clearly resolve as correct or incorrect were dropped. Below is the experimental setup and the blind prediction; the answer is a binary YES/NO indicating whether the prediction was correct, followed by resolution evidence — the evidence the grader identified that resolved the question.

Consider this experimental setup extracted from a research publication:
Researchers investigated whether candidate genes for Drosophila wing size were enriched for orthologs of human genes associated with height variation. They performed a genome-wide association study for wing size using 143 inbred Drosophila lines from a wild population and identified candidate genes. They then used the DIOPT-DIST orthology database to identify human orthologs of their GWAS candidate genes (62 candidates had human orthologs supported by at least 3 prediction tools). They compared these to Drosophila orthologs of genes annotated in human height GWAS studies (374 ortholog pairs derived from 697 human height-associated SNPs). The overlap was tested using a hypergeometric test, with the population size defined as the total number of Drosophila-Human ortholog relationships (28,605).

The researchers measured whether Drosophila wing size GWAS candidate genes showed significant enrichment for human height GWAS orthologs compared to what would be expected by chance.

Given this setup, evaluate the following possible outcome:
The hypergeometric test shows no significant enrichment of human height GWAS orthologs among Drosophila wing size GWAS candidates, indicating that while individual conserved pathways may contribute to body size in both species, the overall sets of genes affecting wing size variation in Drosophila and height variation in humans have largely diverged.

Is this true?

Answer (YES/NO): NO